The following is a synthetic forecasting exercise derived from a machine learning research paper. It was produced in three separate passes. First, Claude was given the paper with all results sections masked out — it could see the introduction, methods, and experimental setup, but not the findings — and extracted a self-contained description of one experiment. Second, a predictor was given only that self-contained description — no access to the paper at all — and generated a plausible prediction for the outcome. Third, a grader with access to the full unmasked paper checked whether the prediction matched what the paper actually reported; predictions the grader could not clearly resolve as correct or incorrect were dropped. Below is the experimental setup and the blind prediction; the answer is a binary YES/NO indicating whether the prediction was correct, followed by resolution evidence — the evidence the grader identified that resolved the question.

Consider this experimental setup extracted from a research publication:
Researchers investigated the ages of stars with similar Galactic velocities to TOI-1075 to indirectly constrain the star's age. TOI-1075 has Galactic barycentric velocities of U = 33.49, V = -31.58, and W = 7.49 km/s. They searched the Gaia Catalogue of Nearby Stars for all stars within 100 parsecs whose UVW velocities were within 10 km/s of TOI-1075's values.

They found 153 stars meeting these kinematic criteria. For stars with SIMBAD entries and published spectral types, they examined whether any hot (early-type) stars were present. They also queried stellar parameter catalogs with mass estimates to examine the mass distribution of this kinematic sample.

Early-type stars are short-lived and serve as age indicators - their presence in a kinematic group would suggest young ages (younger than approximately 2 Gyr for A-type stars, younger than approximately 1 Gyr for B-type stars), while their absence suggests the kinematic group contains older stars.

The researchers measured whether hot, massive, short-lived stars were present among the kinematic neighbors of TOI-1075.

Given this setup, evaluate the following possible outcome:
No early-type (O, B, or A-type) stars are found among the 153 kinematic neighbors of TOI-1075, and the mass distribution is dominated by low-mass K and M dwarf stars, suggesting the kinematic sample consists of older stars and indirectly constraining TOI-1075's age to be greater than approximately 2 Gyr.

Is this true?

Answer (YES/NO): YES